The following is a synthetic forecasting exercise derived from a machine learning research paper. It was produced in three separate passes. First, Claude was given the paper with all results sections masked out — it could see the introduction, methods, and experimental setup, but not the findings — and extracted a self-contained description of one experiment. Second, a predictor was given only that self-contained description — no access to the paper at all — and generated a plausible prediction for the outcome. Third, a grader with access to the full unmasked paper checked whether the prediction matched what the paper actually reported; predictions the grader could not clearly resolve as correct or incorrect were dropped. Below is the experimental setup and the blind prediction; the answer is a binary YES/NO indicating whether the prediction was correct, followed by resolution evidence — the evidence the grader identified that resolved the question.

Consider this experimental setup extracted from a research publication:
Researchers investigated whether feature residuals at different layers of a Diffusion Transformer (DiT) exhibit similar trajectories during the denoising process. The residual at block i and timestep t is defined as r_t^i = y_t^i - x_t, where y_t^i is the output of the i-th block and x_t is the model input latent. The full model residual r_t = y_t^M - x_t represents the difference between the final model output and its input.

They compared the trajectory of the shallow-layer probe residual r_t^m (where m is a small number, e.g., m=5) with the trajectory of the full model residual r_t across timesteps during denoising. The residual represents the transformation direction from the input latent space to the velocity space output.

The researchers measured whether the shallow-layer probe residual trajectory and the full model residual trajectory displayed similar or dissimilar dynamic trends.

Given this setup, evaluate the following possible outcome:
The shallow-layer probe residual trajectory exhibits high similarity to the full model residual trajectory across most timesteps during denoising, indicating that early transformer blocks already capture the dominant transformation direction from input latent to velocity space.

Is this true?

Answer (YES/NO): YES